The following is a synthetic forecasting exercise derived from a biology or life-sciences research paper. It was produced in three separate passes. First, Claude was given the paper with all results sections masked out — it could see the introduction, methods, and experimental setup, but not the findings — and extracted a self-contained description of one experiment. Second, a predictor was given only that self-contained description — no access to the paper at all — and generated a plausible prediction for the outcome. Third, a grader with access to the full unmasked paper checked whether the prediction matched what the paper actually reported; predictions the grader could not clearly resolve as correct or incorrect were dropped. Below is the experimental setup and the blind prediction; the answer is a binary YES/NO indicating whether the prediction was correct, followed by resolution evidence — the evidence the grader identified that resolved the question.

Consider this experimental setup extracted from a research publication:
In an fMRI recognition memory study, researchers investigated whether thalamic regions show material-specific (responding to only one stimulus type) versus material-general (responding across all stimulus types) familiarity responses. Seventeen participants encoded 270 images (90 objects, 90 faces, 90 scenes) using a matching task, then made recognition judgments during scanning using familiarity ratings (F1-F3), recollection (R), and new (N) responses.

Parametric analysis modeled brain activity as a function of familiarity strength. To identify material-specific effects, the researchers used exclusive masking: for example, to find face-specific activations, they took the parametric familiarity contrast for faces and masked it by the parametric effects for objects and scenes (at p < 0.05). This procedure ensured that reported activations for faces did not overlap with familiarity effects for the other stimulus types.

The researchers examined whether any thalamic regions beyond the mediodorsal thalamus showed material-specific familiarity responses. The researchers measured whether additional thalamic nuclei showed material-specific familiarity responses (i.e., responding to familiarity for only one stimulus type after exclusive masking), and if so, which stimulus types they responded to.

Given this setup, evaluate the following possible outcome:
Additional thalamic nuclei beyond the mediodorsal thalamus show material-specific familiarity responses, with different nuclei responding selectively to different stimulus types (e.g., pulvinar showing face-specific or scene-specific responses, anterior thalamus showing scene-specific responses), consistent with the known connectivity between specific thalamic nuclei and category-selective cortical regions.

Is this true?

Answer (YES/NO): NO